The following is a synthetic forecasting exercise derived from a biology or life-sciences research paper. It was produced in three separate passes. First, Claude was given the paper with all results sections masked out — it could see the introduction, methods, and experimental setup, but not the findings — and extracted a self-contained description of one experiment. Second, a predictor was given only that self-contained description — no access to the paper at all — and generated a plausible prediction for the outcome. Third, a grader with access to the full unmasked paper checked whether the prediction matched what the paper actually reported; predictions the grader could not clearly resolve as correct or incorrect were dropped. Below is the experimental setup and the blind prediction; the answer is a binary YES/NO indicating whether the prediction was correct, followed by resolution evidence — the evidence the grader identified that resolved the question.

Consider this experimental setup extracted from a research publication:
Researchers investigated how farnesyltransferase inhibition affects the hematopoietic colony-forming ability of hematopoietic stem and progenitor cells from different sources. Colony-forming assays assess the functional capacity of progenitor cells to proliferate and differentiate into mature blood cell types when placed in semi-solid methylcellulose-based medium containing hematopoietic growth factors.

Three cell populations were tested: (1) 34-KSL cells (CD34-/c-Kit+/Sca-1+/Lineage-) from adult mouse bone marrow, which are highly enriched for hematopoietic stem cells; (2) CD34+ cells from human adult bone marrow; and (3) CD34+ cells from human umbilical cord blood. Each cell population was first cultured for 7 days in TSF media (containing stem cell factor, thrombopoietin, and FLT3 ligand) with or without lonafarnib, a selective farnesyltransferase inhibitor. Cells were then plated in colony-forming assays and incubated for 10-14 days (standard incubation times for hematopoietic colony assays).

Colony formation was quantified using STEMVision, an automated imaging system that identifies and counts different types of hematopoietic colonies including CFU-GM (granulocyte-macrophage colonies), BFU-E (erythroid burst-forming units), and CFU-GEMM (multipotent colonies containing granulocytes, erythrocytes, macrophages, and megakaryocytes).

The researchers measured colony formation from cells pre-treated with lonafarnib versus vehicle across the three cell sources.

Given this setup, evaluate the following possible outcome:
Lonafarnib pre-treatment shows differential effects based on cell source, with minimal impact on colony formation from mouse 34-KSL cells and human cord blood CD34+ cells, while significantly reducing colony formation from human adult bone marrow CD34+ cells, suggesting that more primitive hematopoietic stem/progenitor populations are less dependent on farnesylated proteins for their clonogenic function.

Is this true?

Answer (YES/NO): NO